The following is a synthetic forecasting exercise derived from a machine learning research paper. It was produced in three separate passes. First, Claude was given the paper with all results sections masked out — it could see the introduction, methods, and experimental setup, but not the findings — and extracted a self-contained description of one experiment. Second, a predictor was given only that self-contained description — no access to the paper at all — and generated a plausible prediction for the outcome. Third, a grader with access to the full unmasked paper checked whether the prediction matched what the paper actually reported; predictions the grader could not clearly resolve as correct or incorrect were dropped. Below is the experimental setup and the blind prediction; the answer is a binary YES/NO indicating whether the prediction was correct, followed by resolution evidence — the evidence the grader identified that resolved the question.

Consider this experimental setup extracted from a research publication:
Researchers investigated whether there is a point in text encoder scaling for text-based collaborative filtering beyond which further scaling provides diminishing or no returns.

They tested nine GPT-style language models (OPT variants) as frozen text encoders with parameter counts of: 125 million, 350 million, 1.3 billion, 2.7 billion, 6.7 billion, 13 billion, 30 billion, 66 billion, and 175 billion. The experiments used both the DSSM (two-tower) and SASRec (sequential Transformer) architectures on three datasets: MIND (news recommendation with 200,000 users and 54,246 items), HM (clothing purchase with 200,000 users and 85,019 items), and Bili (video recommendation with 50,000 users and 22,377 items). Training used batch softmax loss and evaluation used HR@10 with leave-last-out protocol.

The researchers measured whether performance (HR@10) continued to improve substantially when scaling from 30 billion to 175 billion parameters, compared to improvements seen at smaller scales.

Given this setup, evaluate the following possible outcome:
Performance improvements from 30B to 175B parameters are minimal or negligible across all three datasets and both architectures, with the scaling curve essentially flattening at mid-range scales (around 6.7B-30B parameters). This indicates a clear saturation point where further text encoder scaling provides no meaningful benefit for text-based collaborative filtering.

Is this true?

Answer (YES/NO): NO